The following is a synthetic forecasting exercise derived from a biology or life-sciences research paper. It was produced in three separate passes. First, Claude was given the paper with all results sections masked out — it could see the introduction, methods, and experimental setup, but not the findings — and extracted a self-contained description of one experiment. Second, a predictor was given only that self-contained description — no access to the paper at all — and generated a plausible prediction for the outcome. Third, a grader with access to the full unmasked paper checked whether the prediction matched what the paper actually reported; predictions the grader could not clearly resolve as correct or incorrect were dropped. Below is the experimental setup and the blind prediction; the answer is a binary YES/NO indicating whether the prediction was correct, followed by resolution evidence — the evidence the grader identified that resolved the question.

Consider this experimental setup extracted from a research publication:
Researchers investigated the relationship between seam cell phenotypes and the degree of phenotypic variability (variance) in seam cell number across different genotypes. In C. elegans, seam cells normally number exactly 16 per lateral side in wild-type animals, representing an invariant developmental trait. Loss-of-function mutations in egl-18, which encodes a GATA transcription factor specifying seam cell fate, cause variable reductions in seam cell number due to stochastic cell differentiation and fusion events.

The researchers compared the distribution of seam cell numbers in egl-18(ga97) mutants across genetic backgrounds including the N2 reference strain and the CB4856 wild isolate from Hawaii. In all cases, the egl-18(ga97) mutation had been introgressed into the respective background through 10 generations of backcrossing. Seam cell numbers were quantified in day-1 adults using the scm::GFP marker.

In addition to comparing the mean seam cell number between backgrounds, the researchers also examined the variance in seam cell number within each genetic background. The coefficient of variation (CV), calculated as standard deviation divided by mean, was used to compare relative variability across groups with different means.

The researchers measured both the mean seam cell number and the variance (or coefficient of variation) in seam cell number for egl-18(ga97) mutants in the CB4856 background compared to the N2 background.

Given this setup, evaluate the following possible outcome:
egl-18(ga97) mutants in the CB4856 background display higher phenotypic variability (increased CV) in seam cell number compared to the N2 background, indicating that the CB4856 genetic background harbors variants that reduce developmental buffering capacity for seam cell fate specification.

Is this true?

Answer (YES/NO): NO